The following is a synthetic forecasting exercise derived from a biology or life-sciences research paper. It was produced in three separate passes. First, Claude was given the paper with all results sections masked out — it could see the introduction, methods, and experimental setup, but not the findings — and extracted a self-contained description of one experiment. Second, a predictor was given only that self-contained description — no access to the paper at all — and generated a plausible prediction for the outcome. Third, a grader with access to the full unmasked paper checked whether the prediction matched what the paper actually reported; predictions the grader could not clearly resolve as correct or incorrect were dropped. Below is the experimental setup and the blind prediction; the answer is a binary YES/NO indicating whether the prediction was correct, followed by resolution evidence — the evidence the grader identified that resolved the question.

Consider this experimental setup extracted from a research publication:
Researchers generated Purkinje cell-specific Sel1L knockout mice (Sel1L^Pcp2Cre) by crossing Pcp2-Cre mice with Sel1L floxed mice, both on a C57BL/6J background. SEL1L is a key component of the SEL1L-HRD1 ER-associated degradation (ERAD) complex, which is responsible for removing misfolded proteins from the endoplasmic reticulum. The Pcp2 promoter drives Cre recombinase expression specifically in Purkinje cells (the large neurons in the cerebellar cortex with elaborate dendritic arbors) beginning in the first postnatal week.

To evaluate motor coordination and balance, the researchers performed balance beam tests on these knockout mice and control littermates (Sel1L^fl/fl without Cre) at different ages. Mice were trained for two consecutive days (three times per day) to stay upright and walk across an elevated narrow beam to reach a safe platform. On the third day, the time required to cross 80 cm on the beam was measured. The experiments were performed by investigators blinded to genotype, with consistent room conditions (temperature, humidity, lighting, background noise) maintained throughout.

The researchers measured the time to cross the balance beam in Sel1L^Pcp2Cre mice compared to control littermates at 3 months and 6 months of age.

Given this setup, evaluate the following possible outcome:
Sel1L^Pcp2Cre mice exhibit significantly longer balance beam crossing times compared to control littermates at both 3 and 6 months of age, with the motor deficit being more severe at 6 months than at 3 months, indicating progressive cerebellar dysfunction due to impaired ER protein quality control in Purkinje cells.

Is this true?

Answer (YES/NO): YES